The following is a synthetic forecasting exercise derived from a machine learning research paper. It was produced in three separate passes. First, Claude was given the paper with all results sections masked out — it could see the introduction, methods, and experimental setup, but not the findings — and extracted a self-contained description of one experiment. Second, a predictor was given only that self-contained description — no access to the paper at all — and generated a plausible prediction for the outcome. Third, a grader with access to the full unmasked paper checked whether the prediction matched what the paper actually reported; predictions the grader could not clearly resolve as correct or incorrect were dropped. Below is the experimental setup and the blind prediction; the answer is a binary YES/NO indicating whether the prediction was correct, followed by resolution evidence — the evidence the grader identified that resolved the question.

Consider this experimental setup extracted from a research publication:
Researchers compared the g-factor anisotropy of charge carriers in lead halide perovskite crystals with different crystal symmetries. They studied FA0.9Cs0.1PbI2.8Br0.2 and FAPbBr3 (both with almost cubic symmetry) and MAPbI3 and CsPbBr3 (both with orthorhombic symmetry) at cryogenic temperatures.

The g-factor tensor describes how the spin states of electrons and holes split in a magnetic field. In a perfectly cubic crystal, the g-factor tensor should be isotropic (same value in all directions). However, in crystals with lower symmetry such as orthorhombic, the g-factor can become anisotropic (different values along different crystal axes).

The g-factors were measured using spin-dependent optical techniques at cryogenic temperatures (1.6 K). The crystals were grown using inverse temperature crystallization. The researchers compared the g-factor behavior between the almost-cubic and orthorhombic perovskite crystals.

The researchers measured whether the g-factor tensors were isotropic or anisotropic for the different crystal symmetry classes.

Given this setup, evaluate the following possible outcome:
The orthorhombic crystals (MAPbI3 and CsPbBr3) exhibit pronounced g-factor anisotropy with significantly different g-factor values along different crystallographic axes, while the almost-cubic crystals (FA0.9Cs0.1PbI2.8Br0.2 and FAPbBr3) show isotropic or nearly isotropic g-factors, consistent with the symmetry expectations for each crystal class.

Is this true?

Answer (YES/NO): YES